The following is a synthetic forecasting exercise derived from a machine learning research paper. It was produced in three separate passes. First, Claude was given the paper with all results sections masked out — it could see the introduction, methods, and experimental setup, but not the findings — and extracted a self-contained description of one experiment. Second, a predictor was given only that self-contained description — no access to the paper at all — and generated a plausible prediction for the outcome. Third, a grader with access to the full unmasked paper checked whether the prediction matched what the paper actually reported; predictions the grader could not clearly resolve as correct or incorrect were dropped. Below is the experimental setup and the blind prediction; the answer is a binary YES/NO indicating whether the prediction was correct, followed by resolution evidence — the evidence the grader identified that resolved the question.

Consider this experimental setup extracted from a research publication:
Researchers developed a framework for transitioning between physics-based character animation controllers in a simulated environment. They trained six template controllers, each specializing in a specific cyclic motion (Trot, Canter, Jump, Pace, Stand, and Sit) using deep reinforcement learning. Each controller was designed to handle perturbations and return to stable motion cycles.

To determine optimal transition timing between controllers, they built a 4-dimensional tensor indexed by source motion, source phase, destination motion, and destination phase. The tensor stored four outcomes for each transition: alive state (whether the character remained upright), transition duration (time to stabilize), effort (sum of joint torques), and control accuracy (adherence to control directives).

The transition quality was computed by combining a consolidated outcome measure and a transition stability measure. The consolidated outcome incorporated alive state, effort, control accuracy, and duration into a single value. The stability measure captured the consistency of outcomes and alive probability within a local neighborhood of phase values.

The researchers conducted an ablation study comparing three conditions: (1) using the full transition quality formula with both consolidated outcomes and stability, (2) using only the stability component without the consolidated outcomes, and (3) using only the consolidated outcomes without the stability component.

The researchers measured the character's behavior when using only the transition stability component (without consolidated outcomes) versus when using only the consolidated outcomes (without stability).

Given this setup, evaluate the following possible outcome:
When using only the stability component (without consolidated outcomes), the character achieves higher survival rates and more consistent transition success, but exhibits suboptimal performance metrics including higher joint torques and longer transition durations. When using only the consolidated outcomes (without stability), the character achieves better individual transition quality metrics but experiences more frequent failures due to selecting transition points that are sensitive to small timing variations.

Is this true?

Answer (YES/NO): NO